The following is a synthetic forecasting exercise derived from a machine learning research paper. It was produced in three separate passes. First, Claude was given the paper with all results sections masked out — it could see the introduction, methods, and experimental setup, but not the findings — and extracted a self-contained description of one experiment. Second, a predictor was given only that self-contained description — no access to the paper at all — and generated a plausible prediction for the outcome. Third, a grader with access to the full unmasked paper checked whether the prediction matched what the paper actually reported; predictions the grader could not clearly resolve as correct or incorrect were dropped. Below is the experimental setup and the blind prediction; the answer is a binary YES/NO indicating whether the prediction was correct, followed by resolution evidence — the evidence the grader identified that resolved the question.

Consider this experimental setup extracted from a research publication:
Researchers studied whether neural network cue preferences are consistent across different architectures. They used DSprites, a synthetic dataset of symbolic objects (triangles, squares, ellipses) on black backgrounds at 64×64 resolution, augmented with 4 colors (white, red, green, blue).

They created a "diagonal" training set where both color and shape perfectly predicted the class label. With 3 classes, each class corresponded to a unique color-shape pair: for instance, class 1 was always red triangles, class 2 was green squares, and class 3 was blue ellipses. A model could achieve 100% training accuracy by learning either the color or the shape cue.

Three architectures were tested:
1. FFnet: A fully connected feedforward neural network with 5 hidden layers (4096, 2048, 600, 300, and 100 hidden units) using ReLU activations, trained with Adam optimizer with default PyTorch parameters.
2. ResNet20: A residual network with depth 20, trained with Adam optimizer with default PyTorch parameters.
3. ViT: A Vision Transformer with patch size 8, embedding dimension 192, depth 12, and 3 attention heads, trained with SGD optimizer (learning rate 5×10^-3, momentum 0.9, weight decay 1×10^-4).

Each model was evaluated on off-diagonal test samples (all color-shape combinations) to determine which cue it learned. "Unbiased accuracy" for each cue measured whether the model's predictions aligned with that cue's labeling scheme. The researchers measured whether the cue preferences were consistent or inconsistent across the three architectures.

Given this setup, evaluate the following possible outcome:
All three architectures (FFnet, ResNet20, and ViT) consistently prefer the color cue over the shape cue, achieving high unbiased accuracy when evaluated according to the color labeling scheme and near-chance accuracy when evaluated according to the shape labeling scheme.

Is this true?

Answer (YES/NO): YES